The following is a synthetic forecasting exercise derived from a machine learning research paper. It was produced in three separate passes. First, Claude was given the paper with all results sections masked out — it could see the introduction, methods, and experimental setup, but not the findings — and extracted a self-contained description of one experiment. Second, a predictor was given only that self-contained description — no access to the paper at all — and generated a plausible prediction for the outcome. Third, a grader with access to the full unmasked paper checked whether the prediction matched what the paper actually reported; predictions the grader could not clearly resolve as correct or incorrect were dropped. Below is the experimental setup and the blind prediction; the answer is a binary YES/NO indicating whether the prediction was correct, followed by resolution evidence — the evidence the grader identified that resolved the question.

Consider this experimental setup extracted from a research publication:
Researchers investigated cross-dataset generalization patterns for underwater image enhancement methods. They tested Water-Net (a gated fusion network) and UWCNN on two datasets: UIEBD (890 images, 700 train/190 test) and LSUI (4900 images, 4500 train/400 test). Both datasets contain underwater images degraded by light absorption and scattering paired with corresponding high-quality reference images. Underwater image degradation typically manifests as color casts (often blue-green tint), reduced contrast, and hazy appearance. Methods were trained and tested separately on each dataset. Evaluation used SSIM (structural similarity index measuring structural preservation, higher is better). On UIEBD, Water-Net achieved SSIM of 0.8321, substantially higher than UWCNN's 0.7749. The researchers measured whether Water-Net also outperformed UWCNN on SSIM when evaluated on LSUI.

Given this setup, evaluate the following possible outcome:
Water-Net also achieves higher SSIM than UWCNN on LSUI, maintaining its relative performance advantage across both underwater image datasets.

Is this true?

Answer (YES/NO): NO